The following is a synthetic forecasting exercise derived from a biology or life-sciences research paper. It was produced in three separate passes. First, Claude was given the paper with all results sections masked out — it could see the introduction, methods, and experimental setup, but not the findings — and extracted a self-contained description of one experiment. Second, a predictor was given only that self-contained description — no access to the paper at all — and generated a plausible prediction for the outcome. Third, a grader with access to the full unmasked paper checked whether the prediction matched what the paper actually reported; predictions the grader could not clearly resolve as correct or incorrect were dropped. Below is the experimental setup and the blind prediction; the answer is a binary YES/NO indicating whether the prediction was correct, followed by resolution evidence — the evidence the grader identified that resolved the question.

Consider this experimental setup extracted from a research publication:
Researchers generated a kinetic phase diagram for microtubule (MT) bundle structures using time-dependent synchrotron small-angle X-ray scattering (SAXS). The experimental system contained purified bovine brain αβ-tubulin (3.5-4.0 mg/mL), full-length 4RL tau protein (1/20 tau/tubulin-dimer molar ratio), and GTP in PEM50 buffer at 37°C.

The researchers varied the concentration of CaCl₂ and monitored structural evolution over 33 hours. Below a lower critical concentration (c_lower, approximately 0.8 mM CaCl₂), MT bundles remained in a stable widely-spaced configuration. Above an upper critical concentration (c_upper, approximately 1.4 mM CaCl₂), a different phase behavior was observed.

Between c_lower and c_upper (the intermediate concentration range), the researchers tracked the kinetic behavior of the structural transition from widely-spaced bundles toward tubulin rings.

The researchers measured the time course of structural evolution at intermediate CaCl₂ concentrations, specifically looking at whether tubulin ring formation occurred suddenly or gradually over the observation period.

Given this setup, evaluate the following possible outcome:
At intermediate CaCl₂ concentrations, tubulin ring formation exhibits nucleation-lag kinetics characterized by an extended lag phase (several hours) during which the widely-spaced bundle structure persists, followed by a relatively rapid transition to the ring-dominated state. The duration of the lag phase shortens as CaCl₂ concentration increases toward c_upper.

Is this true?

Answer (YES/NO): YES